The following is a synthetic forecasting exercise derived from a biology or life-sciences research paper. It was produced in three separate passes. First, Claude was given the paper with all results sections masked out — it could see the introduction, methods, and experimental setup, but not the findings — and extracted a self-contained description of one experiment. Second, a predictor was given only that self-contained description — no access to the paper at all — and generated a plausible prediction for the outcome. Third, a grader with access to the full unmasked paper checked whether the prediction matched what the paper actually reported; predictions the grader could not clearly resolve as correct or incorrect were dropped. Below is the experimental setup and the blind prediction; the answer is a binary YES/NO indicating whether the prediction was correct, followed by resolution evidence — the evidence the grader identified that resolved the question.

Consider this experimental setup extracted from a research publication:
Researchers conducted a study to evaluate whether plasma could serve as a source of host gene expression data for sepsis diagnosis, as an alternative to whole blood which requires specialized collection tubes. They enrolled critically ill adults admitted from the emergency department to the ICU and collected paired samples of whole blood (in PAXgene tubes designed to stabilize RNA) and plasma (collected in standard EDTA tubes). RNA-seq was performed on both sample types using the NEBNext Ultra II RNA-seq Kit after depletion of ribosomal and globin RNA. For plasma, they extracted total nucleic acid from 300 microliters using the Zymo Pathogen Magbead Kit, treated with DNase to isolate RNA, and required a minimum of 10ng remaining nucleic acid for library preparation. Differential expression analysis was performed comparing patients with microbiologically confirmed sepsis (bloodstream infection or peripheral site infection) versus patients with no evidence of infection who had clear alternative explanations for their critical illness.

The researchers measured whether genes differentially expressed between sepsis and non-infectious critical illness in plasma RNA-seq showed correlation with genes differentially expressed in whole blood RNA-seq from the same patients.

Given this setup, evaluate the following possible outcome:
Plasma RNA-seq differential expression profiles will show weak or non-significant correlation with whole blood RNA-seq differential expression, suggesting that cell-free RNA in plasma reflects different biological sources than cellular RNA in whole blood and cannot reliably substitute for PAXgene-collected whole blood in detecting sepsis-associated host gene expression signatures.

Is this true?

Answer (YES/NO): NO